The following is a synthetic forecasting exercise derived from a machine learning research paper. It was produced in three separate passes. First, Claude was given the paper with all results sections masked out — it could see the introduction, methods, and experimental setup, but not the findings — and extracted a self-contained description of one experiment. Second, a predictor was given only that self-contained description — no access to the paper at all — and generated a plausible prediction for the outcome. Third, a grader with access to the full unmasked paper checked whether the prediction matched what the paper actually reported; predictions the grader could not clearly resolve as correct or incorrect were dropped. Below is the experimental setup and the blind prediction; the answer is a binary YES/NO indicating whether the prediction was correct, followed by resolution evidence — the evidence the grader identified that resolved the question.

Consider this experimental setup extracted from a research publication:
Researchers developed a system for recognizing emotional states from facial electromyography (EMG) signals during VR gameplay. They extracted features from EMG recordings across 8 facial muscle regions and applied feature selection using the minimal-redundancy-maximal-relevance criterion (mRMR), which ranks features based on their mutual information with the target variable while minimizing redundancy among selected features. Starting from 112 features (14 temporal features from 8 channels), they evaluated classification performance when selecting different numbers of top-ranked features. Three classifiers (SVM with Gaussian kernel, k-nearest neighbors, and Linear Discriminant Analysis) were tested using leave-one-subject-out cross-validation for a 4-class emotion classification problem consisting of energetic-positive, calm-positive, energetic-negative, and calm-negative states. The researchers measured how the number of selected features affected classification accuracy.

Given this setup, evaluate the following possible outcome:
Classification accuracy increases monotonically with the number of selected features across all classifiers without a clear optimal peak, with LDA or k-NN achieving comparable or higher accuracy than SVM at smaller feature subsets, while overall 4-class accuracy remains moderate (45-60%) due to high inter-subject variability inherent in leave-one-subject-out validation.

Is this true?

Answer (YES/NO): NO